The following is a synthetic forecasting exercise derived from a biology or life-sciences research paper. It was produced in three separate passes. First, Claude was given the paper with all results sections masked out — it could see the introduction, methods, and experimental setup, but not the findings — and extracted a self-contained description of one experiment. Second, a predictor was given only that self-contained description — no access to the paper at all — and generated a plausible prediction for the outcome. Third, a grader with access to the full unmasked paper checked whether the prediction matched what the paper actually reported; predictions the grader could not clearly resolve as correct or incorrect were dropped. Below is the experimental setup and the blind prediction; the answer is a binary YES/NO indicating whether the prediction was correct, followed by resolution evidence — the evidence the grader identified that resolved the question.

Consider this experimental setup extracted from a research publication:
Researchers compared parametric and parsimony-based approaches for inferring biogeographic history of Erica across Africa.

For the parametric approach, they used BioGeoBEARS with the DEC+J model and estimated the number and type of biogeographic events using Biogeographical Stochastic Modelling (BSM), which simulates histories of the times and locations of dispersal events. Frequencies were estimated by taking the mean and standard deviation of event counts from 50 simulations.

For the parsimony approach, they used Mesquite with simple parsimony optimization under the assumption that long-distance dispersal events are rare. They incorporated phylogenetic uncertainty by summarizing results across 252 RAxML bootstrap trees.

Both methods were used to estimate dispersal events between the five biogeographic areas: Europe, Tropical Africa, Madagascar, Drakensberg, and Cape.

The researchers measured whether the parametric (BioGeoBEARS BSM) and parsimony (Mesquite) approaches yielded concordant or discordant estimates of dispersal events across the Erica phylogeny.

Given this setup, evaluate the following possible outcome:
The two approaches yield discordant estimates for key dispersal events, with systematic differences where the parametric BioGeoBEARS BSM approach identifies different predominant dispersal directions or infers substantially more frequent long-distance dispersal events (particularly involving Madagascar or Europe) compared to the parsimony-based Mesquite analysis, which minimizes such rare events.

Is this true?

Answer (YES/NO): NO